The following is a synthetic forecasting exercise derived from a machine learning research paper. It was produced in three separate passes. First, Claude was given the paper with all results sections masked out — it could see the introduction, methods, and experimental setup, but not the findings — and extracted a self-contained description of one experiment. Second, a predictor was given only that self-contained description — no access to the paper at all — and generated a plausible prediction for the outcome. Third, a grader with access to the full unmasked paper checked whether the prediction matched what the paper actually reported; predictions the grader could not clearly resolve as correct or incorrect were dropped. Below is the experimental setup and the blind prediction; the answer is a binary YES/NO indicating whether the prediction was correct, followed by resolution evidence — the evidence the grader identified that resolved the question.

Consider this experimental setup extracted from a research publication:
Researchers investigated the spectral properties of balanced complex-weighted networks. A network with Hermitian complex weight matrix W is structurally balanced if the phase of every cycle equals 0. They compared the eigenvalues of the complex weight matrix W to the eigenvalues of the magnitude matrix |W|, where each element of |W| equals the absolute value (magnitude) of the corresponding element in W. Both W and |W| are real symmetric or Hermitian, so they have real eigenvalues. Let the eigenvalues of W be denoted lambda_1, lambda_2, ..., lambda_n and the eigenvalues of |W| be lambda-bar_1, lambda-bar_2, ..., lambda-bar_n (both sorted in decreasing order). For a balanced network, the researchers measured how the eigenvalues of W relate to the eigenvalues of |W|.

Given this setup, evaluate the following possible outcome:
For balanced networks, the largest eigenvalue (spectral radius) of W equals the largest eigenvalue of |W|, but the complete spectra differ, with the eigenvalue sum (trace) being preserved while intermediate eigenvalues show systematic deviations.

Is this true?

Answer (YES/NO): NO